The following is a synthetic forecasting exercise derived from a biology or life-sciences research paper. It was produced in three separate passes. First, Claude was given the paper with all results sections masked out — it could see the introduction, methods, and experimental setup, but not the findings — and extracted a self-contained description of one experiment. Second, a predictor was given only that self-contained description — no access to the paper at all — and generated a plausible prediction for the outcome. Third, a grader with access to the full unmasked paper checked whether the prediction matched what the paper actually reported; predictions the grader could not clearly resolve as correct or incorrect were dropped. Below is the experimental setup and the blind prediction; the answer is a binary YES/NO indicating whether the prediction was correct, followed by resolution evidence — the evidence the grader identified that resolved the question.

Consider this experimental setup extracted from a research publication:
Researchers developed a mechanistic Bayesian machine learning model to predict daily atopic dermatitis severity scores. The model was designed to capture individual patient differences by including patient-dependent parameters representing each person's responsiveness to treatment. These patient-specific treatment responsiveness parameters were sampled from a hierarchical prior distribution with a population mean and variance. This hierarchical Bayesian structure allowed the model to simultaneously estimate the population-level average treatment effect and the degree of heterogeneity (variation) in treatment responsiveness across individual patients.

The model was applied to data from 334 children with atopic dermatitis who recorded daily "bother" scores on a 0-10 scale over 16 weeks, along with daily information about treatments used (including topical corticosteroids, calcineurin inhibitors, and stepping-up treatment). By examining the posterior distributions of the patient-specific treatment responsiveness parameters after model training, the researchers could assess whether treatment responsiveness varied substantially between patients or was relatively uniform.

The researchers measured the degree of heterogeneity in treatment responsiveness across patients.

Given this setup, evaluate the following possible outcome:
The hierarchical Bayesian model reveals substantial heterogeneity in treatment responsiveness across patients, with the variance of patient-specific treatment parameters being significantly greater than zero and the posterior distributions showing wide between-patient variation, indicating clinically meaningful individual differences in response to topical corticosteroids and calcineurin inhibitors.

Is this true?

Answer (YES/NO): NO